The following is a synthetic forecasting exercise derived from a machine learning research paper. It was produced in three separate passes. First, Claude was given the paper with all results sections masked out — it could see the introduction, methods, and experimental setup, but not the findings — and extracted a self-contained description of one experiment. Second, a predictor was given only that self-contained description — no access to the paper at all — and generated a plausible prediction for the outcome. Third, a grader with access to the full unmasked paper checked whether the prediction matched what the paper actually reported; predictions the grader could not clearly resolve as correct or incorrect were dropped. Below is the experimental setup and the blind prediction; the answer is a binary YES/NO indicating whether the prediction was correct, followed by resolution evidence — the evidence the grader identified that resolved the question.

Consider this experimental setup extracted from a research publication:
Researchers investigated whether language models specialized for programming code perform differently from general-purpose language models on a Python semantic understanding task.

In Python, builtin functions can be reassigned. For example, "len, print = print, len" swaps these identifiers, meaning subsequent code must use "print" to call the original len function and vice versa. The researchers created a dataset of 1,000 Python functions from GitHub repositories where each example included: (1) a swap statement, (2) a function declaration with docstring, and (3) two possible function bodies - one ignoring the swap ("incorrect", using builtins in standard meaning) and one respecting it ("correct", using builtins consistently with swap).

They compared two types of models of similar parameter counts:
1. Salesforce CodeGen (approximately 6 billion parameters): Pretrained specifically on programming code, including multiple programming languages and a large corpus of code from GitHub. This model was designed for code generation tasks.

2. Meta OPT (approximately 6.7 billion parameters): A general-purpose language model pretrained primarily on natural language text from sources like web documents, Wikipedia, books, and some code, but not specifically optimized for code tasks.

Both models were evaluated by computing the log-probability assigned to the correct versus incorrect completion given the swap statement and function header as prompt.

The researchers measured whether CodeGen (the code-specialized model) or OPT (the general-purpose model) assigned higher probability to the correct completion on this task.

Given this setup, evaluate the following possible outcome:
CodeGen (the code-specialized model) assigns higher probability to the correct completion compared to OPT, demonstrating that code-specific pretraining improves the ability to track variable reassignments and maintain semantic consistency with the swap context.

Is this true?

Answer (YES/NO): NO